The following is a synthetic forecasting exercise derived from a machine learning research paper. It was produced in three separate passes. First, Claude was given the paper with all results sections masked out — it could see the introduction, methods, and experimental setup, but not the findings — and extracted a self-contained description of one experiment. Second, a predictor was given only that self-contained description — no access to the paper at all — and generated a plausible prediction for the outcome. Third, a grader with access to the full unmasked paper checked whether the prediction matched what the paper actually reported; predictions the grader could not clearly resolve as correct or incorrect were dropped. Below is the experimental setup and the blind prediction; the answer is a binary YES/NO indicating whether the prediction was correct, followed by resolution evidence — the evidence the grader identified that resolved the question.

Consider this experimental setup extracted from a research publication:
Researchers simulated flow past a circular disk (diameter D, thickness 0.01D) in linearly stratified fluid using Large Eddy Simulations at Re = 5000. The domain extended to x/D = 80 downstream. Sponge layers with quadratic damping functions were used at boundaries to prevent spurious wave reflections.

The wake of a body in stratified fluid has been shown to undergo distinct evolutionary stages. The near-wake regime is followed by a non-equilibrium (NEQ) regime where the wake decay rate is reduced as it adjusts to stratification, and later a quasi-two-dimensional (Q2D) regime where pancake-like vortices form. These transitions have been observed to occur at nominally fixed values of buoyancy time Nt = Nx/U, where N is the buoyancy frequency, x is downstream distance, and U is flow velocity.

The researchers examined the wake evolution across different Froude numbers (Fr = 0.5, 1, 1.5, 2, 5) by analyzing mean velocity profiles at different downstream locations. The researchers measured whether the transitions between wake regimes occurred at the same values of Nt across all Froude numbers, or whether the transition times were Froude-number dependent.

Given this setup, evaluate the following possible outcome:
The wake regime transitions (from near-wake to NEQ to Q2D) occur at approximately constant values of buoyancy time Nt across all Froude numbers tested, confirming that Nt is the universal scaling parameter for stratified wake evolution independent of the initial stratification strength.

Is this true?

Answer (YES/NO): YES